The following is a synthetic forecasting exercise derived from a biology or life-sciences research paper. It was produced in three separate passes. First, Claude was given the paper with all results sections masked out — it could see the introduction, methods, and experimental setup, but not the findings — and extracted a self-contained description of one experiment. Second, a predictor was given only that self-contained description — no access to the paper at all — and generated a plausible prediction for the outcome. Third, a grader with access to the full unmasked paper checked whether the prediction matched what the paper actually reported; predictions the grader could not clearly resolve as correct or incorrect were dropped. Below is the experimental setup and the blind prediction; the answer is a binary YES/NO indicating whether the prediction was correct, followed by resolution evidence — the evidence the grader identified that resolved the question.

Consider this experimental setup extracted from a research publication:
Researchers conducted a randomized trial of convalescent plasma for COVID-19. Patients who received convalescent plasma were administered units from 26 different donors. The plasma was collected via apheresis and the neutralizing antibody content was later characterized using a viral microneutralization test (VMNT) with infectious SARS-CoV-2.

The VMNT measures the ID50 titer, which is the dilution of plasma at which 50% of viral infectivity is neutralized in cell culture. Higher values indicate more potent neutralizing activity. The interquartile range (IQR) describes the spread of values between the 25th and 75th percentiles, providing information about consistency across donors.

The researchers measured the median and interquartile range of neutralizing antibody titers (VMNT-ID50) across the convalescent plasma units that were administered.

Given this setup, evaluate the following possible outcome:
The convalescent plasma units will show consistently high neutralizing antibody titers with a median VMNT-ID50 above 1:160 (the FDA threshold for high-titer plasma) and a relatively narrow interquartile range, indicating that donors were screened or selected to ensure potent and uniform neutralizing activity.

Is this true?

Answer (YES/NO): NO